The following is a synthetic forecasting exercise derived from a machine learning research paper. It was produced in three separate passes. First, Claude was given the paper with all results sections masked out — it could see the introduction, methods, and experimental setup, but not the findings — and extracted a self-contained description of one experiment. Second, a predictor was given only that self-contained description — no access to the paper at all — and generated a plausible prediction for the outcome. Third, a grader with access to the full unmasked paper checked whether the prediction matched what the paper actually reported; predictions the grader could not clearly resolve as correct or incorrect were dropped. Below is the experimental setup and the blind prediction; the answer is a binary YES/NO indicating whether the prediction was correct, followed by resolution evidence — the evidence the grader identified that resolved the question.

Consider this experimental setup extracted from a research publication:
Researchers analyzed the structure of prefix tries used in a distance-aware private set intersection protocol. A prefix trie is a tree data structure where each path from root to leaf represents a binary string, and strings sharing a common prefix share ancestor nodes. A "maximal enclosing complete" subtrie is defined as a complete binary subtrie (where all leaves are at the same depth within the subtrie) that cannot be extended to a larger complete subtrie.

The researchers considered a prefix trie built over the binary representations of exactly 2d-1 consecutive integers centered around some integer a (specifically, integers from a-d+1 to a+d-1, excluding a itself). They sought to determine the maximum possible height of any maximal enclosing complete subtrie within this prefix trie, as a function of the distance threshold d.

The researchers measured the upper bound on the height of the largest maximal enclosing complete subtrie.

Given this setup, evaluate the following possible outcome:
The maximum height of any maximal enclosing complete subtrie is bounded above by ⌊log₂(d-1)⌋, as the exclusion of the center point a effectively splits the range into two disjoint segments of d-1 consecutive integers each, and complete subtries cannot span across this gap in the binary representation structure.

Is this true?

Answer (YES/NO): NO